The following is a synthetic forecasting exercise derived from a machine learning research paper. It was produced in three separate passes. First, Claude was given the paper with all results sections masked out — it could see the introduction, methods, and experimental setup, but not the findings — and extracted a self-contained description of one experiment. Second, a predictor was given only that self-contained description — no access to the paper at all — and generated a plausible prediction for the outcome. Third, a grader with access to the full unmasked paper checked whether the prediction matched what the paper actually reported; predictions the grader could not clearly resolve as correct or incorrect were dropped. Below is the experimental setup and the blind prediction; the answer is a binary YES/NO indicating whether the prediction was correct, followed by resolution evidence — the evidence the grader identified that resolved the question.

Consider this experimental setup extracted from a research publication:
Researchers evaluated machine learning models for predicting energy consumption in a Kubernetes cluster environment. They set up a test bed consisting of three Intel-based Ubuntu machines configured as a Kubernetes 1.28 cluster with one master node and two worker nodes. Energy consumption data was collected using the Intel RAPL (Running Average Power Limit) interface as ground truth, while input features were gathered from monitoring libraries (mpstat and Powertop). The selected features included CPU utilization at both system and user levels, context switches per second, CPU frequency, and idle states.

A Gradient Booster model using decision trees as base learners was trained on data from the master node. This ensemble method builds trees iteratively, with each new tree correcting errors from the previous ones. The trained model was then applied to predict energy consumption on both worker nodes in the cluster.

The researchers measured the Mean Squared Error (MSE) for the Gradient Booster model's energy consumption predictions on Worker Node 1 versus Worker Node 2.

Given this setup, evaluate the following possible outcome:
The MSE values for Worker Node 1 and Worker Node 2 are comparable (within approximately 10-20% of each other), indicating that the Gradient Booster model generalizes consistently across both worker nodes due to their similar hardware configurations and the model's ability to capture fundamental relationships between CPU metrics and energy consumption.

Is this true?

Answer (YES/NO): NO